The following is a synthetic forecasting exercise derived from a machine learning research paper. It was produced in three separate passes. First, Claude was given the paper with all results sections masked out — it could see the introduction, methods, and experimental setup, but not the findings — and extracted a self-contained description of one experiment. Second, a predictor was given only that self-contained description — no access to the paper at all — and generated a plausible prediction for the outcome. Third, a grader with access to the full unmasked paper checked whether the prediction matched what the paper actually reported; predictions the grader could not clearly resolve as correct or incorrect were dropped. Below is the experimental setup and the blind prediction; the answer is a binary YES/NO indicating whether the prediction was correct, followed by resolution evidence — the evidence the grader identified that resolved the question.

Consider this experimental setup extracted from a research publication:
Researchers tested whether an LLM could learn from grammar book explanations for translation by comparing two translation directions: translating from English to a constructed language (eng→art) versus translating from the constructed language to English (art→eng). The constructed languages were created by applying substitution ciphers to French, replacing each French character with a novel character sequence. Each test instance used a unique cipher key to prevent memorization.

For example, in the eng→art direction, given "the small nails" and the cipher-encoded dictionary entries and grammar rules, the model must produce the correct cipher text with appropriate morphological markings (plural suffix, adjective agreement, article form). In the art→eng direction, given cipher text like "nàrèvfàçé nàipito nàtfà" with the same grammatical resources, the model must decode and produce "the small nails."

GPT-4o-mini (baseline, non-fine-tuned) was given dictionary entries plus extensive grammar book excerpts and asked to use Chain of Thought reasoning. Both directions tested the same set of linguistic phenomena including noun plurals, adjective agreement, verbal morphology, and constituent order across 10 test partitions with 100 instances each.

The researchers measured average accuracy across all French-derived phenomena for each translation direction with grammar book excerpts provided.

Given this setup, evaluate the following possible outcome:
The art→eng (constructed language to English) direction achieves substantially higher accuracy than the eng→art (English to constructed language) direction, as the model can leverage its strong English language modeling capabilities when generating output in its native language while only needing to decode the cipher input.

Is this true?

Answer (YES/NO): YES